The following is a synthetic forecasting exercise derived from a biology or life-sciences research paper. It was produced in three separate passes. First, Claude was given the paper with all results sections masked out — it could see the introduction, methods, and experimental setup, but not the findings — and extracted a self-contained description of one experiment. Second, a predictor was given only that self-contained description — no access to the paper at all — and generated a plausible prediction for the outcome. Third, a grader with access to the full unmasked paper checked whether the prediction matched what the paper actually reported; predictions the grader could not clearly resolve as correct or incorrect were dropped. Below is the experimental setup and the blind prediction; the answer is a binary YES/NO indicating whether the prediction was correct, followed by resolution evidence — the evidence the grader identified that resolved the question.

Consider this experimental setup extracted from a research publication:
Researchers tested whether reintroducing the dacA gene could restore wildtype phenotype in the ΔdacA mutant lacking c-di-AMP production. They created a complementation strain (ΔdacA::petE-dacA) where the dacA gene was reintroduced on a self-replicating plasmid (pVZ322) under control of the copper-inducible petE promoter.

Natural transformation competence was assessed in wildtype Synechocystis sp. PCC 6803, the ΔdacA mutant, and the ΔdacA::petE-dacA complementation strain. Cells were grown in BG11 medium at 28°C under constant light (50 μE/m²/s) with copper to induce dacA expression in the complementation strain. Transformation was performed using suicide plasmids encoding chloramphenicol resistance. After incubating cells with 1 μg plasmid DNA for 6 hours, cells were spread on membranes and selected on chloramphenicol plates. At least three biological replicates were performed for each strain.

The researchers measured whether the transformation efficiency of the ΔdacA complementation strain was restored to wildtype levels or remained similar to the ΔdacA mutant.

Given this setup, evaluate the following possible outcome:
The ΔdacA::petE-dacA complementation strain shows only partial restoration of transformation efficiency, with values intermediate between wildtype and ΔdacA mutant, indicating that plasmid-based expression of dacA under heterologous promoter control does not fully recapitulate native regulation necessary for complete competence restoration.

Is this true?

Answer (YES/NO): NO